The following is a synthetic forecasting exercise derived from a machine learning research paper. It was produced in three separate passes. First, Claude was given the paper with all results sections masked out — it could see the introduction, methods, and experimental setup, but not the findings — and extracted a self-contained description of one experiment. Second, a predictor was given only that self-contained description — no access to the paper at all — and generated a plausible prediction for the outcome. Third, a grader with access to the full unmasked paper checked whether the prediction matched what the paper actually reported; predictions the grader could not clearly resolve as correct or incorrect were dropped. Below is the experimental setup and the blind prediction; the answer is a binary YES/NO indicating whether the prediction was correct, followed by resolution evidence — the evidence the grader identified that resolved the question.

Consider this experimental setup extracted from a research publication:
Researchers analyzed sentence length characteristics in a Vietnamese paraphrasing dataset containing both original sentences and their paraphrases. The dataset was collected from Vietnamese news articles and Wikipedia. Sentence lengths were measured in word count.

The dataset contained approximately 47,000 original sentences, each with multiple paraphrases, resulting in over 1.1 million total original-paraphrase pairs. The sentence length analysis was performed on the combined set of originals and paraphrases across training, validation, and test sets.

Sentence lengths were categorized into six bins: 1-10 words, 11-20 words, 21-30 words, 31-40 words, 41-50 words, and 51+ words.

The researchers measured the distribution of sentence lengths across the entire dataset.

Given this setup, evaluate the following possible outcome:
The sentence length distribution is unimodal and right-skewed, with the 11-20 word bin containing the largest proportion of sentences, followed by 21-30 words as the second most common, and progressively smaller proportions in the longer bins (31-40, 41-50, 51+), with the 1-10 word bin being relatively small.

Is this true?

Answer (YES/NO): YES